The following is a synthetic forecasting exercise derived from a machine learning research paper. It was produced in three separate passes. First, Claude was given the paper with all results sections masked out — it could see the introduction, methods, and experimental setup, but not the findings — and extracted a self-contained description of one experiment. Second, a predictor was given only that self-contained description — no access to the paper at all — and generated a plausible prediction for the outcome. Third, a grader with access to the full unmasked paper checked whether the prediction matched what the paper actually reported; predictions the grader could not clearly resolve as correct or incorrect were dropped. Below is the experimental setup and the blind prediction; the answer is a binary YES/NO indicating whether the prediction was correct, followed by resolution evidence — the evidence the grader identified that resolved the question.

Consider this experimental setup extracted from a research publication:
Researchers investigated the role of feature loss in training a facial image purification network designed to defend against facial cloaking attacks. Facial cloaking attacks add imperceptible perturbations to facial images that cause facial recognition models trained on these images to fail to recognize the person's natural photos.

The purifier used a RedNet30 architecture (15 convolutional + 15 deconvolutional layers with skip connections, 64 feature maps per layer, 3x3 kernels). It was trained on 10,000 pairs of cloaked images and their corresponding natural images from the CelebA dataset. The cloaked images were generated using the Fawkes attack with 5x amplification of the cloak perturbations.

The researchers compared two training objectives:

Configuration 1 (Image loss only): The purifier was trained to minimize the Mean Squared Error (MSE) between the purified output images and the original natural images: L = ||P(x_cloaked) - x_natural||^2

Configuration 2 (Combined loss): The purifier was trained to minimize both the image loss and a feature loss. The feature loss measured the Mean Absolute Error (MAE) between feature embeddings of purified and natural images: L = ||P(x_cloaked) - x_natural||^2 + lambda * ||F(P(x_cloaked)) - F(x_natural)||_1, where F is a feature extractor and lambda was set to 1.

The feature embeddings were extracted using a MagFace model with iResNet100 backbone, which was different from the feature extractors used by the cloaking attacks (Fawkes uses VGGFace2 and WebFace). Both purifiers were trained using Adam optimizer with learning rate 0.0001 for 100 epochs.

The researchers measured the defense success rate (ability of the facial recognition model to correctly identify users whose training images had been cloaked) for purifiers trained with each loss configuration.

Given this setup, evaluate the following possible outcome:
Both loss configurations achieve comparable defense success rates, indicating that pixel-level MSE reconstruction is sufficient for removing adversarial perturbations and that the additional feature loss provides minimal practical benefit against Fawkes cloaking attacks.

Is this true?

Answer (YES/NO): NO